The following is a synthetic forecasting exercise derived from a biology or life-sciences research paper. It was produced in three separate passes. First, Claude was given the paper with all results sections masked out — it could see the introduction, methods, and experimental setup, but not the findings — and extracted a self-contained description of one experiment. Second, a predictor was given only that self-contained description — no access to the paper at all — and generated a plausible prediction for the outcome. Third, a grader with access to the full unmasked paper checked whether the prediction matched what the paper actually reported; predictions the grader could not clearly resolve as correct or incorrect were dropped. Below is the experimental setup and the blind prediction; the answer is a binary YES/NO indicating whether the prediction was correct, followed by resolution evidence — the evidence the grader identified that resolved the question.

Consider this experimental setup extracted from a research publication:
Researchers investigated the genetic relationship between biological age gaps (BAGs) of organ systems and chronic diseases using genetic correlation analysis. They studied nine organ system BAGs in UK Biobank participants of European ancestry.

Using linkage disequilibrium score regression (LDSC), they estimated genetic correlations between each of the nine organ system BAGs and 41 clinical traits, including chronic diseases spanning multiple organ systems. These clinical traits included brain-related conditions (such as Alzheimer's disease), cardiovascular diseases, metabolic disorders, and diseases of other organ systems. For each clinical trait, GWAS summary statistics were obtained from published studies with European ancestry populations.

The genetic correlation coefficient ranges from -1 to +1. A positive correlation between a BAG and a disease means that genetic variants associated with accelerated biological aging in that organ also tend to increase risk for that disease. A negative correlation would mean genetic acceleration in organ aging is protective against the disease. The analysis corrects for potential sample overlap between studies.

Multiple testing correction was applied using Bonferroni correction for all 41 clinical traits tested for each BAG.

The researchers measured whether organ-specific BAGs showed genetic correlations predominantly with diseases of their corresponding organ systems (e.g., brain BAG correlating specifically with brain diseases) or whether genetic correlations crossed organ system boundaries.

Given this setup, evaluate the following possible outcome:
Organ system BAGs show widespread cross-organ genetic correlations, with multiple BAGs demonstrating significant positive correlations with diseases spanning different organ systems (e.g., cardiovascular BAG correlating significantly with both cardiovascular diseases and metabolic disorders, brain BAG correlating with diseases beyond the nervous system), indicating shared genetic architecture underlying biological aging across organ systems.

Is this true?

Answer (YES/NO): NO